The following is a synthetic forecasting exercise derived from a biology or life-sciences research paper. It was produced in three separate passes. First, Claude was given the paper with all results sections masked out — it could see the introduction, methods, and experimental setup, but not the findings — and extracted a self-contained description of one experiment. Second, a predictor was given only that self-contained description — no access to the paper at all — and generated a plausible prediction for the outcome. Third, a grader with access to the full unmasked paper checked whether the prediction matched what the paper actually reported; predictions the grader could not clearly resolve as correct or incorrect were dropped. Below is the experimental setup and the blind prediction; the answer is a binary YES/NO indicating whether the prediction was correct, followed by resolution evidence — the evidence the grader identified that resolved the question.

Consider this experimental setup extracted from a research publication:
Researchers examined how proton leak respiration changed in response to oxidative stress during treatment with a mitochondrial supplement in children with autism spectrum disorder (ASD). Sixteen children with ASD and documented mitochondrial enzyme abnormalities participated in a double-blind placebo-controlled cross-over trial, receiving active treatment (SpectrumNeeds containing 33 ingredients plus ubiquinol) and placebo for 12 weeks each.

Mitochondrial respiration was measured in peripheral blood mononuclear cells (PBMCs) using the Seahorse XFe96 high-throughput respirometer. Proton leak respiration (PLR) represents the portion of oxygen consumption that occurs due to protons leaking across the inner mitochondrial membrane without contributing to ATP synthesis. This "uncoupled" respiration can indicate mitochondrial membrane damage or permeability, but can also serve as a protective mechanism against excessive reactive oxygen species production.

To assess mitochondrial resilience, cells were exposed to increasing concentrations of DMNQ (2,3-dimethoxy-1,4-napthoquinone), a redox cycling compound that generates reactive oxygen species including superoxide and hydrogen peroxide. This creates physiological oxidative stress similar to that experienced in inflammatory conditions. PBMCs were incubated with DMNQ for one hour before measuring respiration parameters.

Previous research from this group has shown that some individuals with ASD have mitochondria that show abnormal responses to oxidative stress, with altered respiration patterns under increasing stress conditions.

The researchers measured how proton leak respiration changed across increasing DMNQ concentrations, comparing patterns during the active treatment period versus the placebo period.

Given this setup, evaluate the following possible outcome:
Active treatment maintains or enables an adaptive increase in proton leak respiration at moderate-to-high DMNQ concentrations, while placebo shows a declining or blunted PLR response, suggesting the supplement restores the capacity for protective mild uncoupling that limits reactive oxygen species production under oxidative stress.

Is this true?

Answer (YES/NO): YES